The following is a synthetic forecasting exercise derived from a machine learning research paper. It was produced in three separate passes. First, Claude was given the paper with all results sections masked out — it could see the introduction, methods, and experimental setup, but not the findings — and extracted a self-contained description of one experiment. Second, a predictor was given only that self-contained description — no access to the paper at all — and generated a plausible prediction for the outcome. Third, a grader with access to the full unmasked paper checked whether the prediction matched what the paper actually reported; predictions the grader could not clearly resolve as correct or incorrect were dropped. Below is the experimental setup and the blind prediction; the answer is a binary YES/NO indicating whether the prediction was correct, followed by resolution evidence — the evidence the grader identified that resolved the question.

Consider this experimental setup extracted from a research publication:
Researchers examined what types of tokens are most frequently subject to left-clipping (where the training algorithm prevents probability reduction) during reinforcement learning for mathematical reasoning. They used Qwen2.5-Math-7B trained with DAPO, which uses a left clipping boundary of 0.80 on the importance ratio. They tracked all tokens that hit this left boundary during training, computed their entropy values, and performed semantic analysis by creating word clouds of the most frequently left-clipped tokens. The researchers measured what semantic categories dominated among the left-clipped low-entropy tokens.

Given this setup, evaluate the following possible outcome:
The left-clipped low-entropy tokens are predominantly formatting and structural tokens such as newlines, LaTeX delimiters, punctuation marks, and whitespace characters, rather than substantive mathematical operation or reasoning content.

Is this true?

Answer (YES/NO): YES